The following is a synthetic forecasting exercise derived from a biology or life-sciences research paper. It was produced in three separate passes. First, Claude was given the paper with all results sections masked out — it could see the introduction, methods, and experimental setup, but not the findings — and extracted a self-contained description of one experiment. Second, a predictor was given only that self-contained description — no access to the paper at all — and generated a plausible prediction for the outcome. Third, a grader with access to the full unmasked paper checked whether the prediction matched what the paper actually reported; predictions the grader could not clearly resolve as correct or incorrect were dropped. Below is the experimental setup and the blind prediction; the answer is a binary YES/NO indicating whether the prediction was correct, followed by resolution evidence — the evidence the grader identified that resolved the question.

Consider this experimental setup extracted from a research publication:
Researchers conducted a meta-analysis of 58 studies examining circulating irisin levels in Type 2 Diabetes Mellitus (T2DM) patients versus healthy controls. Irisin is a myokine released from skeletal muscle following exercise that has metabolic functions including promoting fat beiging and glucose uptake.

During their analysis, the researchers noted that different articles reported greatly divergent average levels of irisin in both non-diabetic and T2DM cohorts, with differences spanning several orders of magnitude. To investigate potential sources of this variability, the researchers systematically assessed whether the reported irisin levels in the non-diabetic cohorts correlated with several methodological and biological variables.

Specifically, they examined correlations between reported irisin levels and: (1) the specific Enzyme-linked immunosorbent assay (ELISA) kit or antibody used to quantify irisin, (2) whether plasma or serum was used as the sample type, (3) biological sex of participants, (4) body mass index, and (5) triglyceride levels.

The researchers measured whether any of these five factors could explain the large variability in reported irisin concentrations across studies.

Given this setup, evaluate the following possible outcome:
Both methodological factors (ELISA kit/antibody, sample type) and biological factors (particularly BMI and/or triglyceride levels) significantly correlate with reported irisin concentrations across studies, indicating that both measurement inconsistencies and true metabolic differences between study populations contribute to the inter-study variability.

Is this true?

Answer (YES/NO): NO